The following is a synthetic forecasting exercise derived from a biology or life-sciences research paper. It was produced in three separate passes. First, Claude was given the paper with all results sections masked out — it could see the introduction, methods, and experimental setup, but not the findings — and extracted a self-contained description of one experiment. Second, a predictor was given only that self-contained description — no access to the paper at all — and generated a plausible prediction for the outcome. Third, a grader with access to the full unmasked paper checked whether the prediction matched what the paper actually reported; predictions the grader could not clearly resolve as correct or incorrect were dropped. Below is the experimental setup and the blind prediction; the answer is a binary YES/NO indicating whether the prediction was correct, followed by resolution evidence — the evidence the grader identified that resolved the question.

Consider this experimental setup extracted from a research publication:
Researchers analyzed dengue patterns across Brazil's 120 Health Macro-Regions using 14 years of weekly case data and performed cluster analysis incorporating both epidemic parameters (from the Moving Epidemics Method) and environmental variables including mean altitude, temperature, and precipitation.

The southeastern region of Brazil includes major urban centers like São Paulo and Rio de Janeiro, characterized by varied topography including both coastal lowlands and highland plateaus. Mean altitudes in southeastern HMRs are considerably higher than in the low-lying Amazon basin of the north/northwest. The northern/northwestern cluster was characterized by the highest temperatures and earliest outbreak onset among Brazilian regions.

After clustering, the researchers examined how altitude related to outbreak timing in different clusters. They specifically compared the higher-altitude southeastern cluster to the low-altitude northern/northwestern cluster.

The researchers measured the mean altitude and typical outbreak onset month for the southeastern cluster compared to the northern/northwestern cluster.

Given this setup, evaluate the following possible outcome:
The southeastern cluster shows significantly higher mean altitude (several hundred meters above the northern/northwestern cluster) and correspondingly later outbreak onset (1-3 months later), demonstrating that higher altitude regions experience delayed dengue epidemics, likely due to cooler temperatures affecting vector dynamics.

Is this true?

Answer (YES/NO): NO